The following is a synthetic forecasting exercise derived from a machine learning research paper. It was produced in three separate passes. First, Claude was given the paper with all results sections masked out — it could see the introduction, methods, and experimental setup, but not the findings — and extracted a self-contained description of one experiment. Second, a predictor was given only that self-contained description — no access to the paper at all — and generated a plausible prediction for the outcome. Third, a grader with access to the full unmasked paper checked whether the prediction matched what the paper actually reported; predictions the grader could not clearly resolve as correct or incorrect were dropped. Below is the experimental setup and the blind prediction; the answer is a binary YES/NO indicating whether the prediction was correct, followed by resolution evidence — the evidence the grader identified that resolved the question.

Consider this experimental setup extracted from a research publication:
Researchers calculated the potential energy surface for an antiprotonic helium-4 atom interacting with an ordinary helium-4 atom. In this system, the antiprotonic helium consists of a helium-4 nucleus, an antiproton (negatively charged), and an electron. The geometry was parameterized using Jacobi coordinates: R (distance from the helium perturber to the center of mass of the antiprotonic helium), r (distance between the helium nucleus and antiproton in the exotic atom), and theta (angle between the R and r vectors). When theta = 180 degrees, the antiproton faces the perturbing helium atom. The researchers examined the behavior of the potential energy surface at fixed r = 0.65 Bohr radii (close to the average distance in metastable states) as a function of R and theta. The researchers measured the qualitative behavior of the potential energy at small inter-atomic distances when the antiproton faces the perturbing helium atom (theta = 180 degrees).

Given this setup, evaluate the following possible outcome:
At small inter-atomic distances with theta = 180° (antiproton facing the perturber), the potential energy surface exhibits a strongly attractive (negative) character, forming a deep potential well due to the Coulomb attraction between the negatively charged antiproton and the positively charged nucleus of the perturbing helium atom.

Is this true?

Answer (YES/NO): YES